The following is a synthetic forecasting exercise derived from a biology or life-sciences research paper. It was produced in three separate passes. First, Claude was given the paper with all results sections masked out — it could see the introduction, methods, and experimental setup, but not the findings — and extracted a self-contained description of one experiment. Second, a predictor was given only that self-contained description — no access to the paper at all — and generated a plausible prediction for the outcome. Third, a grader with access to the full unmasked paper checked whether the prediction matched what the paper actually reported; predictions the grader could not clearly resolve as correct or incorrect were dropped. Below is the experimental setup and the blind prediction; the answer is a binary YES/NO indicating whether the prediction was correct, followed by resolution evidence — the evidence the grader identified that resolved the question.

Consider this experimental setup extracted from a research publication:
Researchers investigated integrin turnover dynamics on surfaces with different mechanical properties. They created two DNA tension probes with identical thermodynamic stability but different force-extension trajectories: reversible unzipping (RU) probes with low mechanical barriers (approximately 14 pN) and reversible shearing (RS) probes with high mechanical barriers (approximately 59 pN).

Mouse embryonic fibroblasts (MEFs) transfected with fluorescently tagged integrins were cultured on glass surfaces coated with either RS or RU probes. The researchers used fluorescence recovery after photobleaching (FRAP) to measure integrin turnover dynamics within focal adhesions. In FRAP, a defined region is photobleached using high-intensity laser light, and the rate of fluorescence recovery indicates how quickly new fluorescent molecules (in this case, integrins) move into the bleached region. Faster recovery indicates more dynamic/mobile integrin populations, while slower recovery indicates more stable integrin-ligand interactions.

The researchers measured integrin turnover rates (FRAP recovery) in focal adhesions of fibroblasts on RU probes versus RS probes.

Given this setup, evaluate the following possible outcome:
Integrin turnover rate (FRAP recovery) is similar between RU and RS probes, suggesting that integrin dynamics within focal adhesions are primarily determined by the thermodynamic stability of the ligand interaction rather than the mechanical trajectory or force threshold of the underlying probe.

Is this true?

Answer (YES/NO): NO